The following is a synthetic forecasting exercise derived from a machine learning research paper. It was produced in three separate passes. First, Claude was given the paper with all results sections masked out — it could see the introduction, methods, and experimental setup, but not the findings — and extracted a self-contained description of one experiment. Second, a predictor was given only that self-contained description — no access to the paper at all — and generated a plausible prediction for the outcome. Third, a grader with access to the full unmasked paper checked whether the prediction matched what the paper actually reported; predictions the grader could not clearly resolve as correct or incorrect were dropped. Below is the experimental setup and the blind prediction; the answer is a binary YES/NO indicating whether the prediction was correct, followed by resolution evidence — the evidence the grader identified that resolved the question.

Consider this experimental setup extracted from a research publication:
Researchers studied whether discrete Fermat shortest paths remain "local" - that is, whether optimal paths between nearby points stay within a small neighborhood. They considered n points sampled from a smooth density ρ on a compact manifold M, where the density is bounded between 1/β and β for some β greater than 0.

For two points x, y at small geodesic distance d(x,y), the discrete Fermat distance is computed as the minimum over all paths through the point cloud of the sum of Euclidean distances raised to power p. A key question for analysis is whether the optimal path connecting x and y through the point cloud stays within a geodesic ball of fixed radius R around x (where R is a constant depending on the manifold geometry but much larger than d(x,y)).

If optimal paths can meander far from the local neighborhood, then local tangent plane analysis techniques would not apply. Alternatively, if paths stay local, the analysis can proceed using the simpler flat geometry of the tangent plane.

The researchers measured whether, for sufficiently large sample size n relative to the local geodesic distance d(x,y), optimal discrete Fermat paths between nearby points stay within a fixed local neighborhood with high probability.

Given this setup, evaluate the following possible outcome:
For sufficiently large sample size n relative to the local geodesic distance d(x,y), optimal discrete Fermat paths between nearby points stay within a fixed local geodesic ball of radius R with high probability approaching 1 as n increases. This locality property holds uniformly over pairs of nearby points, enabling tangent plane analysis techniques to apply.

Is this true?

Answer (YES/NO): YES